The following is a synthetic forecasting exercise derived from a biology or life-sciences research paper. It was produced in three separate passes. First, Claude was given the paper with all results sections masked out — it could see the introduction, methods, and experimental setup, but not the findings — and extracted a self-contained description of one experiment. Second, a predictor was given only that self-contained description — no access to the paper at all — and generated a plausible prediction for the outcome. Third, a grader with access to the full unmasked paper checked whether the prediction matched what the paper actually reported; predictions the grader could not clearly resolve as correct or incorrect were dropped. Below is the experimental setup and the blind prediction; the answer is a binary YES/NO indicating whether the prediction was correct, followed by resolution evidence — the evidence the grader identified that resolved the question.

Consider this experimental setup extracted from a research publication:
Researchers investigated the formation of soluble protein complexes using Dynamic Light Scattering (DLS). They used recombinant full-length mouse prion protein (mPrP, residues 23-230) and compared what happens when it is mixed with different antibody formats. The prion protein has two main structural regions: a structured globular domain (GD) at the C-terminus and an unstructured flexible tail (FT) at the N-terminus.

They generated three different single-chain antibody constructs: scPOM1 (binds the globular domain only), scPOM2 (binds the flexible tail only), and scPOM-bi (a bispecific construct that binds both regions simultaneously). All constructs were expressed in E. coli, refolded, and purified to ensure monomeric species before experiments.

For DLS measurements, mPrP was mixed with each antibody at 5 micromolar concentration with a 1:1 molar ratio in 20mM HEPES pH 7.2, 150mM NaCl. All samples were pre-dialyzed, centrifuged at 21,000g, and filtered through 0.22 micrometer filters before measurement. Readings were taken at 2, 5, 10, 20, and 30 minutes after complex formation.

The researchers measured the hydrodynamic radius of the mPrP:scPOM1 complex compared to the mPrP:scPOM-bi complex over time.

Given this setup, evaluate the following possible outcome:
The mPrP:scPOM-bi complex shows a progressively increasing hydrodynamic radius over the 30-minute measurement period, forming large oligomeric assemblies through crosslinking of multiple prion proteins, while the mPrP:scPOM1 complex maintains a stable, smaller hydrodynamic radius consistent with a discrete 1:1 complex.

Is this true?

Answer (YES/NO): NO